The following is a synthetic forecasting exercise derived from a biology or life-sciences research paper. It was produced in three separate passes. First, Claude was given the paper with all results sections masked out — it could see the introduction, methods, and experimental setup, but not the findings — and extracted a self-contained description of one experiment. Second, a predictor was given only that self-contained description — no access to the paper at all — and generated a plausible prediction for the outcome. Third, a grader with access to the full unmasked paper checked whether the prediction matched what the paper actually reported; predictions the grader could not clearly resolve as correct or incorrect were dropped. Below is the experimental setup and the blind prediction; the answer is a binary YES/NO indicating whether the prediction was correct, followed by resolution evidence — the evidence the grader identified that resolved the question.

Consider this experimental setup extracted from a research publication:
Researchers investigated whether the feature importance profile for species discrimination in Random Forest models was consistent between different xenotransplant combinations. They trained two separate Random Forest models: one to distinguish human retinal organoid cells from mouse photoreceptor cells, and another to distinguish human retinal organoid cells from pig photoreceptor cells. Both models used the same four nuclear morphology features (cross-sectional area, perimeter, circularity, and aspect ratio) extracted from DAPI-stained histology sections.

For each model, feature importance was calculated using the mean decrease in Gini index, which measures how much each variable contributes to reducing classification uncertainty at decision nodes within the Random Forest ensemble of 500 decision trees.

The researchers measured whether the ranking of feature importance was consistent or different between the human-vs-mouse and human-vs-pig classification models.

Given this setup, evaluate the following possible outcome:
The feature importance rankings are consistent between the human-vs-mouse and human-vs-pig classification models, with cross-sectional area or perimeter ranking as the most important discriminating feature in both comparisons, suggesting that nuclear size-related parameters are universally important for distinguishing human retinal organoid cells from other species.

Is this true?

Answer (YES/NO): NO